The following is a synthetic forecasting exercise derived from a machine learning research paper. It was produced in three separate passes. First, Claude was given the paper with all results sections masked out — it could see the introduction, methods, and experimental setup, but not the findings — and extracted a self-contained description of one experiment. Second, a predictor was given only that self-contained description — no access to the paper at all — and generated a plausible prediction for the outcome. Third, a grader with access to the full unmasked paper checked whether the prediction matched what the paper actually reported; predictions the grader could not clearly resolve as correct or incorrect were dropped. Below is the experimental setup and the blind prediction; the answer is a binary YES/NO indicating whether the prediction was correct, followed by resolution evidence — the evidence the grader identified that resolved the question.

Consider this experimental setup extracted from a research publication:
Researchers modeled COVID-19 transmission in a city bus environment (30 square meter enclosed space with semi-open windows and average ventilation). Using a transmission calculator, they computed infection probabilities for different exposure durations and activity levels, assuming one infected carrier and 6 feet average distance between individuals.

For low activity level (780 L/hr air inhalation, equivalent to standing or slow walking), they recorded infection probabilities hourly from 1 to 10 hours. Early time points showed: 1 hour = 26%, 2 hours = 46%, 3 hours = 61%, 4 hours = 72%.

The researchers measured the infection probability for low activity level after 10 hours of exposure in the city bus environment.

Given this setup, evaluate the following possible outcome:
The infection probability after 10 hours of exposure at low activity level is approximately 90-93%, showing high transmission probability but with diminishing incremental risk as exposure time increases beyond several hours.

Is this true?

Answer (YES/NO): NO